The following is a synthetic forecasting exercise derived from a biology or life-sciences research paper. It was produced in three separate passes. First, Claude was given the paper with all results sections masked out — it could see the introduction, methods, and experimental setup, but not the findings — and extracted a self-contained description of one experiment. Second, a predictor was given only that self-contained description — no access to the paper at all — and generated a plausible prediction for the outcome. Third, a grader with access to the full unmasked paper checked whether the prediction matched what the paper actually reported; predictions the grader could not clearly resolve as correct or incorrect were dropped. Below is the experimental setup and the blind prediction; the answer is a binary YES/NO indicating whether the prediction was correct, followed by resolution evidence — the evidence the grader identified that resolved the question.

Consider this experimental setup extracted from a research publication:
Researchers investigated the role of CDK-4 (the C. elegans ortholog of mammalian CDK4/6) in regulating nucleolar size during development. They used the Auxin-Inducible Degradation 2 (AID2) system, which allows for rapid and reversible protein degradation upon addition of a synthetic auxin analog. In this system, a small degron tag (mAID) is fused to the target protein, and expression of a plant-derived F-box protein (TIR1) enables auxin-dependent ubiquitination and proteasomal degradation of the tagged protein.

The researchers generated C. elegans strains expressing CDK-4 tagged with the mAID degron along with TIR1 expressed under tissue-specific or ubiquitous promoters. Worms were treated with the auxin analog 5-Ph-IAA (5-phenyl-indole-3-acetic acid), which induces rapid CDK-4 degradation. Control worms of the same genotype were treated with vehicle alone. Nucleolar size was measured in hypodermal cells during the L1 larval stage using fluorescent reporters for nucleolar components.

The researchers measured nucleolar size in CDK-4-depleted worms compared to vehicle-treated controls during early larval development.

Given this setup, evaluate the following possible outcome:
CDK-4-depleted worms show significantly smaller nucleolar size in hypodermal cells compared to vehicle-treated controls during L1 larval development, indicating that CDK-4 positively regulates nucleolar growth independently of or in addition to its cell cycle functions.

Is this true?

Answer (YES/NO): NO